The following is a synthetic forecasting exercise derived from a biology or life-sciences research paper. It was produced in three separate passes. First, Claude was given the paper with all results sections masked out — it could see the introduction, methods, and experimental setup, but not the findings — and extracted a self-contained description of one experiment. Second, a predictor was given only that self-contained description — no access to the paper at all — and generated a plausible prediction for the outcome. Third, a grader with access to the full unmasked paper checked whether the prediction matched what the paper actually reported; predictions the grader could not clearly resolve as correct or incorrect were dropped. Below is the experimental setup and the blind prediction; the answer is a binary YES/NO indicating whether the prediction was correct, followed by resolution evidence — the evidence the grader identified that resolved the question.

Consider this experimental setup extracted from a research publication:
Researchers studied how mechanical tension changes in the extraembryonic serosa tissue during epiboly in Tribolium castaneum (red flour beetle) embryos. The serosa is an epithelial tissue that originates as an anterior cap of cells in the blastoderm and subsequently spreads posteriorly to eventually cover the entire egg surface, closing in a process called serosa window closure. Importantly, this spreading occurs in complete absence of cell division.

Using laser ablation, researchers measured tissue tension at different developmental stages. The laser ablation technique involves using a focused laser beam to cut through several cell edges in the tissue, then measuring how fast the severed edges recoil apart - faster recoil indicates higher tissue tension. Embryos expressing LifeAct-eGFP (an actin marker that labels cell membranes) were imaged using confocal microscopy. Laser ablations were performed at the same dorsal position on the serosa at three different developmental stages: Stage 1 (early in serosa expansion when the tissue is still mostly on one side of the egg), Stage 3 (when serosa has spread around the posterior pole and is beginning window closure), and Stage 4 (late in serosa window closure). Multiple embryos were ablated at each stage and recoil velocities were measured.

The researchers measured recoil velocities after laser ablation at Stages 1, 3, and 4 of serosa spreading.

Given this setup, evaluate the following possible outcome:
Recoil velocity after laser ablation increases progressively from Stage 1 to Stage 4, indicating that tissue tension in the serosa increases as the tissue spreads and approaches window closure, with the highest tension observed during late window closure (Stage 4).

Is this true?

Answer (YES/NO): NO